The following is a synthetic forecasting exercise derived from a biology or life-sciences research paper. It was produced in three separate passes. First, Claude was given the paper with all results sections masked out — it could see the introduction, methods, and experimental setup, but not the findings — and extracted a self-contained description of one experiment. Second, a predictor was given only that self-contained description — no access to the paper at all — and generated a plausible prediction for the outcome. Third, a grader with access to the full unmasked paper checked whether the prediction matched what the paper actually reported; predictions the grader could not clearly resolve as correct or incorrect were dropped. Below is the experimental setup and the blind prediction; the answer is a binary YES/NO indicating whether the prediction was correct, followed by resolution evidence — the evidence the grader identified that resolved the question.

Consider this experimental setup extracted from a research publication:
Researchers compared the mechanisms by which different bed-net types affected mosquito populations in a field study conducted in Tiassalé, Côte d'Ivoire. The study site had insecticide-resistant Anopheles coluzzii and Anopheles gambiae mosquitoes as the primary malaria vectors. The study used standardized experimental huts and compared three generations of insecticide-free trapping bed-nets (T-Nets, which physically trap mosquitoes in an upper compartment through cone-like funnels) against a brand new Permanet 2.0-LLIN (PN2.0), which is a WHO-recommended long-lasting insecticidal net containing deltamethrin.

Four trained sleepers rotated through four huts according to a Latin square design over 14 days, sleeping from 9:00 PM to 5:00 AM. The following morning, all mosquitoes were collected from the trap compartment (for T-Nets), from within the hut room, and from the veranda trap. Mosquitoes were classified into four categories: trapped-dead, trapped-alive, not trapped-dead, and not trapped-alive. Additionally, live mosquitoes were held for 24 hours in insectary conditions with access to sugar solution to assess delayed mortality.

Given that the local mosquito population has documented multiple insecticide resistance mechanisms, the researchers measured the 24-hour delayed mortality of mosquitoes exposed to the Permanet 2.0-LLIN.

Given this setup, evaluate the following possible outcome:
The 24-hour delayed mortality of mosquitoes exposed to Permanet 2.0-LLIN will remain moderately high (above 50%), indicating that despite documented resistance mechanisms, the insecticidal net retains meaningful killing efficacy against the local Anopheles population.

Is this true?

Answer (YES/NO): NO